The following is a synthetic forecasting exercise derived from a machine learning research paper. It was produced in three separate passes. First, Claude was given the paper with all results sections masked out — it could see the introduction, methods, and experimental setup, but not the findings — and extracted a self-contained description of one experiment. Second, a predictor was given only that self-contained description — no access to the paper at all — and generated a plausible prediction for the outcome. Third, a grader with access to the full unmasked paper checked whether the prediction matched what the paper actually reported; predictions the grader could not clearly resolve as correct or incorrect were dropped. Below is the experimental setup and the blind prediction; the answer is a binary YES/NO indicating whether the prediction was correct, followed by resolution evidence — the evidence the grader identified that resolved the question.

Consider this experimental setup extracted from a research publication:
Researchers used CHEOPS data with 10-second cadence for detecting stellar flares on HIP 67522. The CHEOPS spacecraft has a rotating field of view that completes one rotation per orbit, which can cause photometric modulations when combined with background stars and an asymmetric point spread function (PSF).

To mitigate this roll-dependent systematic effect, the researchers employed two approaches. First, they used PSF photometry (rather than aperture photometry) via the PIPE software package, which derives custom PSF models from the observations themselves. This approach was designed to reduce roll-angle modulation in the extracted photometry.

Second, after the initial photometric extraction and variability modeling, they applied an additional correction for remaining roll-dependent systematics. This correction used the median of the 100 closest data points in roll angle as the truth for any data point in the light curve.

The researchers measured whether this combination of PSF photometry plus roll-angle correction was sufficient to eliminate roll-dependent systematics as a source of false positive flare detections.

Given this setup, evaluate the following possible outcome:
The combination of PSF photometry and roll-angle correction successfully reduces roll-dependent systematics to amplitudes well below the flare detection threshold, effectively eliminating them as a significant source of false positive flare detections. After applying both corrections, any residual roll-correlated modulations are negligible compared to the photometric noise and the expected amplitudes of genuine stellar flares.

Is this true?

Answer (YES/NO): NO